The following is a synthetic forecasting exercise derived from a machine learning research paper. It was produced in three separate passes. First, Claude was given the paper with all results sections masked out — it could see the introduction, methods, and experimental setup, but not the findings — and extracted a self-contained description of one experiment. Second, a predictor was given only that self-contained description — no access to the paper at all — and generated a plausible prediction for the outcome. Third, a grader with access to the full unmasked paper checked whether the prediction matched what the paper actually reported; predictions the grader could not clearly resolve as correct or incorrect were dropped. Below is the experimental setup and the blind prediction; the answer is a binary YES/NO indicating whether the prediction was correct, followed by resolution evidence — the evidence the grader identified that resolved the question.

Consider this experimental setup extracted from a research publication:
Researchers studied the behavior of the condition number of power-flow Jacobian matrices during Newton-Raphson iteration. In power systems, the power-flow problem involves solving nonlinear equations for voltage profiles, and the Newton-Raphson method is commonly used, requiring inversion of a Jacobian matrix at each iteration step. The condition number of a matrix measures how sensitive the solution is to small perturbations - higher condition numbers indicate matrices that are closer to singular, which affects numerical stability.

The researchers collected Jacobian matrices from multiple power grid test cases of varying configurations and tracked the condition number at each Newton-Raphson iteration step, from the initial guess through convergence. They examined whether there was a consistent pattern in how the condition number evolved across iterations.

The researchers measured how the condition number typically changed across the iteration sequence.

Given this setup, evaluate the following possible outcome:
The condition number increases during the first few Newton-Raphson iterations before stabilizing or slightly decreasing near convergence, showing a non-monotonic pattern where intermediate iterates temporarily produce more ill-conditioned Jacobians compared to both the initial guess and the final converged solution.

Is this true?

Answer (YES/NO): YES